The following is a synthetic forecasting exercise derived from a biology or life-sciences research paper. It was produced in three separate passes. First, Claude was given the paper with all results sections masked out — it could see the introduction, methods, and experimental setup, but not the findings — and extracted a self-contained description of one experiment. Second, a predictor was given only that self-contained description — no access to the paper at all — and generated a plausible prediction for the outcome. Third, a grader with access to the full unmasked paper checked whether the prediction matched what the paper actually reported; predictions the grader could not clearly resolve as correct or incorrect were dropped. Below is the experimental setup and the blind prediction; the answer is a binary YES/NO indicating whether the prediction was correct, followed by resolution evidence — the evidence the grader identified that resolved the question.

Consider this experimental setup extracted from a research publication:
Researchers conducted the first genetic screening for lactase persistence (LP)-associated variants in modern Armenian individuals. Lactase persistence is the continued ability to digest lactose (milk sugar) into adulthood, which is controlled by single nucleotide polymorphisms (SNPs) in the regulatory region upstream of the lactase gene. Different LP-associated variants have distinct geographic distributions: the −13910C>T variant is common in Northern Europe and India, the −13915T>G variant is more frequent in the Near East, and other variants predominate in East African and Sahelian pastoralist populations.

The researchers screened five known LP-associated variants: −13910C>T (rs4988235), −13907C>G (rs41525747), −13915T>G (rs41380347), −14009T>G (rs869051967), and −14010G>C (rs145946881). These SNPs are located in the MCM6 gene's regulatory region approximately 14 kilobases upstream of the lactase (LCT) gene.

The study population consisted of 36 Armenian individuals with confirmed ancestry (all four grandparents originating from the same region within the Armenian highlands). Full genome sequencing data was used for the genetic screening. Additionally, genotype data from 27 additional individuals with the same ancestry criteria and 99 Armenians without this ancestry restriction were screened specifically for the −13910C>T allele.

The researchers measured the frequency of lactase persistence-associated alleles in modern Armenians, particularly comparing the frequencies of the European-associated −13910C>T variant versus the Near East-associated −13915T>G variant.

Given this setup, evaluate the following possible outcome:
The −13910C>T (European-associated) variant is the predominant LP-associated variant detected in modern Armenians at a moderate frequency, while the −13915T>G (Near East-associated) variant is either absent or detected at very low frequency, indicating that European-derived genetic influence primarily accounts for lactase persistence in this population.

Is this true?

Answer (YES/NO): YES